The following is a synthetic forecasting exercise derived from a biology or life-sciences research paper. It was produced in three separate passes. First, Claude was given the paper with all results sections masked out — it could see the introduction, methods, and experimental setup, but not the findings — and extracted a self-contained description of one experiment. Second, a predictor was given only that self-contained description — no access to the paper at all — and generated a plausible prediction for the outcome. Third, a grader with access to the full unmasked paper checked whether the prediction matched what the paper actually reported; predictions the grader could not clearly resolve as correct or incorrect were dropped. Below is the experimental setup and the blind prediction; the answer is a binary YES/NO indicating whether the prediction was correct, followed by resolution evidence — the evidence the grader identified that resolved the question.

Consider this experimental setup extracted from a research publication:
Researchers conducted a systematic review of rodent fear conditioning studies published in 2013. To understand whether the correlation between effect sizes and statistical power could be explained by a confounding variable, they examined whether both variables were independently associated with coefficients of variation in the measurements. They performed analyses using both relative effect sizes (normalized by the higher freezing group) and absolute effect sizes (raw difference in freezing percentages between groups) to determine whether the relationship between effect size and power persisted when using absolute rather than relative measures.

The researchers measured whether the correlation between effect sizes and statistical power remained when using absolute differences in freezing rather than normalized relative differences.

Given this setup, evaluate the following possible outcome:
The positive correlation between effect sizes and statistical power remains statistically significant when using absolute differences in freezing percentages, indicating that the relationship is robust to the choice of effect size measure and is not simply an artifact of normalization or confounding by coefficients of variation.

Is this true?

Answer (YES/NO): NO